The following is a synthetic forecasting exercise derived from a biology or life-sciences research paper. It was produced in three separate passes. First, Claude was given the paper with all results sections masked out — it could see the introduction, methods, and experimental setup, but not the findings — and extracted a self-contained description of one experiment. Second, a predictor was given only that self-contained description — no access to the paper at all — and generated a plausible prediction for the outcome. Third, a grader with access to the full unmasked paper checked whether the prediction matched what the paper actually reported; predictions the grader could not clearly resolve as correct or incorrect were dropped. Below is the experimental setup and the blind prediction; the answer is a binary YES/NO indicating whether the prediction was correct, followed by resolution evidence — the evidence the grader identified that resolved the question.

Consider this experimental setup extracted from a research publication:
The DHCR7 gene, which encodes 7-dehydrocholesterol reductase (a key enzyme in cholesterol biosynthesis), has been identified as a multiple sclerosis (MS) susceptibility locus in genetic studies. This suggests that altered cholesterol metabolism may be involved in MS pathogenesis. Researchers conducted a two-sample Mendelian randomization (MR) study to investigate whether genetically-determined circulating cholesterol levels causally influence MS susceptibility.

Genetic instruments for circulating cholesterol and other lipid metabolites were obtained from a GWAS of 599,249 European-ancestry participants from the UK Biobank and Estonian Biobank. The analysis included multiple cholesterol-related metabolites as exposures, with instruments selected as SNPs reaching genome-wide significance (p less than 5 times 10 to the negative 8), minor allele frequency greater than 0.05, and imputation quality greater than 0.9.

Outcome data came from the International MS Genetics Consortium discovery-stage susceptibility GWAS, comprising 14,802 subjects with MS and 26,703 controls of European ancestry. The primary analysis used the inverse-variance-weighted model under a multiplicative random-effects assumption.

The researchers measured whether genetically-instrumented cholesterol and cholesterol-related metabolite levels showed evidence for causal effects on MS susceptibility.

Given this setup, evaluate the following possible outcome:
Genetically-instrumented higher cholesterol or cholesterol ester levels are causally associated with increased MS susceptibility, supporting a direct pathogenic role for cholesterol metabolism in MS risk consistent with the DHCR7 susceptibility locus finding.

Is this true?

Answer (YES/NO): NO